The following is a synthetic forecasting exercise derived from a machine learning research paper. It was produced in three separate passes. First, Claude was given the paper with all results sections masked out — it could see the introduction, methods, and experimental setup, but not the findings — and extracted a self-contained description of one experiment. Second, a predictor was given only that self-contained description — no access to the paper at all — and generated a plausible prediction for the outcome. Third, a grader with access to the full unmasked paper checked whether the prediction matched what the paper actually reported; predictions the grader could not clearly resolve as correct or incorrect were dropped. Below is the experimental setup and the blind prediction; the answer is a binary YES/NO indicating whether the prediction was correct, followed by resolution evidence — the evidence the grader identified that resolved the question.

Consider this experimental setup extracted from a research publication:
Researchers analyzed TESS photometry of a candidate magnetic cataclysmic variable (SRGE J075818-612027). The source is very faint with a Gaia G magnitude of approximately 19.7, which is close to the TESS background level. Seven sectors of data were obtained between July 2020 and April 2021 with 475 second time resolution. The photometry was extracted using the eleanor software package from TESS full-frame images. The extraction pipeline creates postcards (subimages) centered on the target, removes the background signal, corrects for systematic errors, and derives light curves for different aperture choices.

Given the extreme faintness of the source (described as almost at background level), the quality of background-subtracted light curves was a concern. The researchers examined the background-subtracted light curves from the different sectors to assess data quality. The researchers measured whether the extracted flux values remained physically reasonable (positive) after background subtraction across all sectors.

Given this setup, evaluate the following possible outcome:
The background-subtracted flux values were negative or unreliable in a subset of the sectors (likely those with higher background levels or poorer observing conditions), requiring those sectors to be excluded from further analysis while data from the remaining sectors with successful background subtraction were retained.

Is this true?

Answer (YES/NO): NO